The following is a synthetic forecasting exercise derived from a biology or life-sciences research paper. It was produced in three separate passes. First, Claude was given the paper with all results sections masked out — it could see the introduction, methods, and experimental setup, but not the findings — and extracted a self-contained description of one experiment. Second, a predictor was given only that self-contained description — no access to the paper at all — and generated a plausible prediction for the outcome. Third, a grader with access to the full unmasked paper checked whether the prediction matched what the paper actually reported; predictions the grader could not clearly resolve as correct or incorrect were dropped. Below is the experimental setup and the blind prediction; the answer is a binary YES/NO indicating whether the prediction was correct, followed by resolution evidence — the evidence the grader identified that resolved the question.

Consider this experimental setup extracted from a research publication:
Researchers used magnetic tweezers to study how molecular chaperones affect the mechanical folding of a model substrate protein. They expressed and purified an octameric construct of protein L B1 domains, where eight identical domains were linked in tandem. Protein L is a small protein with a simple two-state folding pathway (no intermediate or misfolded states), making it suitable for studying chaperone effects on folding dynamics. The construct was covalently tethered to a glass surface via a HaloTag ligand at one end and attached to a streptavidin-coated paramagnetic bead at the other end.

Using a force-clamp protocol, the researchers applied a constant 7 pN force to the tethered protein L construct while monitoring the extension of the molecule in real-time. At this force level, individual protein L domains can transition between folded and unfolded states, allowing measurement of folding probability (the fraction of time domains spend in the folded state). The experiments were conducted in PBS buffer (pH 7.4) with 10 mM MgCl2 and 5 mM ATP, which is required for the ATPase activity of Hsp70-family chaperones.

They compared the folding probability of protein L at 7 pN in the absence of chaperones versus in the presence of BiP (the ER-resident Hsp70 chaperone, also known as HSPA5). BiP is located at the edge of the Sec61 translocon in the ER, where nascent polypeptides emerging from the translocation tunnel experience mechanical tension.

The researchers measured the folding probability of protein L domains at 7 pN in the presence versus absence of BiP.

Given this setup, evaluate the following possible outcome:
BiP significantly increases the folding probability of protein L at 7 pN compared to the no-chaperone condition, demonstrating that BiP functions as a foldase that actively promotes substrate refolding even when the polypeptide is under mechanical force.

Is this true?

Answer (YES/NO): YES